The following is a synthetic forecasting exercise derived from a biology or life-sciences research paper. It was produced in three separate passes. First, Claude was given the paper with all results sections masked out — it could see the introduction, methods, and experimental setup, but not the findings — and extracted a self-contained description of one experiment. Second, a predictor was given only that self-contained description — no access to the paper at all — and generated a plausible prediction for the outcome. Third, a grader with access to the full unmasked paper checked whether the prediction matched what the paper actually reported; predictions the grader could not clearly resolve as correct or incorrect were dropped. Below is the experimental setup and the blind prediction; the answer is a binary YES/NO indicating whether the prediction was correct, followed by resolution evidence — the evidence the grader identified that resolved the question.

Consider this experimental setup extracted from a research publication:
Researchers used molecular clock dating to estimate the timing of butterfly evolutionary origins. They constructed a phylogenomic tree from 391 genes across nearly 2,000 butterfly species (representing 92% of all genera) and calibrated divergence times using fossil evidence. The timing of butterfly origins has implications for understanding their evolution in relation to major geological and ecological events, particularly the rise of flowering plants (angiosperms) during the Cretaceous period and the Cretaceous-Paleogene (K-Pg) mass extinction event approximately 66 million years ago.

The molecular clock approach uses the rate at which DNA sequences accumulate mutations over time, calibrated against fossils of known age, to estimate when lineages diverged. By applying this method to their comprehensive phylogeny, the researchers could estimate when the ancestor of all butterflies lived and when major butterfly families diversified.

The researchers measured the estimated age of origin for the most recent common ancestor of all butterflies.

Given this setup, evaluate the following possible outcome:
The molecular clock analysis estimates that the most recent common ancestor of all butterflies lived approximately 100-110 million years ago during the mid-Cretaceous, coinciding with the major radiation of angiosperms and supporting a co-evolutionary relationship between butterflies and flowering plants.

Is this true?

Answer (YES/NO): NO